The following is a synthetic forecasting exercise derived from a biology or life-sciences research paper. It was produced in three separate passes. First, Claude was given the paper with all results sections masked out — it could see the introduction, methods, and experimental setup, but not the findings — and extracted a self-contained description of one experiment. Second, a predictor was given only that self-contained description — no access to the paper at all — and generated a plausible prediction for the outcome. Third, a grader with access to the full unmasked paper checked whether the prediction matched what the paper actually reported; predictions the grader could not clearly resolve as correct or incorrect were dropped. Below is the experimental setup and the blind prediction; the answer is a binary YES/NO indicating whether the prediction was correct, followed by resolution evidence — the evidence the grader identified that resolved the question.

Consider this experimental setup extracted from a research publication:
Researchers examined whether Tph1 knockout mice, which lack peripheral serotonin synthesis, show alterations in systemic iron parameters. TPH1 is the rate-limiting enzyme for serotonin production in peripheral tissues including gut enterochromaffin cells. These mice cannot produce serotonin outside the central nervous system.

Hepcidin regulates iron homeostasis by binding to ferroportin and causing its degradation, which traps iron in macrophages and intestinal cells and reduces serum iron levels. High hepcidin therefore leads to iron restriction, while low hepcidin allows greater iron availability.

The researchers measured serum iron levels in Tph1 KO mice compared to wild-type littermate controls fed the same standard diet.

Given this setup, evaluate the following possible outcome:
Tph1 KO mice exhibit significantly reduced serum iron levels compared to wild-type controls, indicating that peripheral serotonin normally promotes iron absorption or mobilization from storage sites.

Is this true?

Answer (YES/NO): NO